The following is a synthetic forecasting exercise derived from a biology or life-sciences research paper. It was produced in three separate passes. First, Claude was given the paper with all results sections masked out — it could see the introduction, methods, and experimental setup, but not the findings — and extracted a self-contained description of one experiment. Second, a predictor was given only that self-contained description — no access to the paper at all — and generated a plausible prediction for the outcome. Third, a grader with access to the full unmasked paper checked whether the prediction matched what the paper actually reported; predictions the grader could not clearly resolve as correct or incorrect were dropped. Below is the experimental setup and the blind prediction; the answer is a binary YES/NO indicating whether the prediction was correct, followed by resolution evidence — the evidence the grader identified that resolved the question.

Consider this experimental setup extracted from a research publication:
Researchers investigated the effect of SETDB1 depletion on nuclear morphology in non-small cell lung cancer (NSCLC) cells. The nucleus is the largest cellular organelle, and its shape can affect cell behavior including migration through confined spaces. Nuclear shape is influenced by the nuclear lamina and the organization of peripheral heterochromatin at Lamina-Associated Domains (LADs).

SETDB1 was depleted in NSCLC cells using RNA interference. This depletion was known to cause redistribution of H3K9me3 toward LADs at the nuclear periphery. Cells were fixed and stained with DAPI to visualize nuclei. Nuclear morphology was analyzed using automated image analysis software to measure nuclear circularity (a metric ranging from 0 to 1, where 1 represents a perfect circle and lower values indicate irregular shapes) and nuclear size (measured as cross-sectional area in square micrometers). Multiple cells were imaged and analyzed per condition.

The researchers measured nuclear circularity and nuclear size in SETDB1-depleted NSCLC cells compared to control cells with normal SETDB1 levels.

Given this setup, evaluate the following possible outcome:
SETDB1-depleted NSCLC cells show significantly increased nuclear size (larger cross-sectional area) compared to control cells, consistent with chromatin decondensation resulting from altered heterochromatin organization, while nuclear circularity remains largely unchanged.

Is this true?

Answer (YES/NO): NO